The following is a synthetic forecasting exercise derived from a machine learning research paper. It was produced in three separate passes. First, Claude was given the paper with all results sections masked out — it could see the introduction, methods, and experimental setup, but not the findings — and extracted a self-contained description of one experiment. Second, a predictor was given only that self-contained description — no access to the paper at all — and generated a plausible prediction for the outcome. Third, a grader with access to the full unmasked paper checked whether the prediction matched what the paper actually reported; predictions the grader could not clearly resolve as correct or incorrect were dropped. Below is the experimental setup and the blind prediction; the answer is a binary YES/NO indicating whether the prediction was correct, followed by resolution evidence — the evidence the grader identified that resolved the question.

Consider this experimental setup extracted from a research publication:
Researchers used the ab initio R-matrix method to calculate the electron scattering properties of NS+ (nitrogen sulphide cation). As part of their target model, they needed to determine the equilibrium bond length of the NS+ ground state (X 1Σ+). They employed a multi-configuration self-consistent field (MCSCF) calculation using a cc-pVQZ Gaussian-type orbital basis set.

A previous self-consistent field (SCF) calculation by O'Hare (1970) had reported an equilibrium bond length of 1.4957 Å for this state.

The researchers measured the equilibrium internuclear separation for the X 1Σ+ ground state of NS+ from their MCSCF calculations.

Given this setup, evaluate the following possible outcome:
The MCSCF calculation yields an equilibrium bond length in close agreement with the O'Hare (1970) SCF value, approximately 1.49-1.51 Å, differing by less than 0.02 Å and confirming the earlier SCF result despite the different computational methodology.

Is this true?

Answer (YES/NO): NO